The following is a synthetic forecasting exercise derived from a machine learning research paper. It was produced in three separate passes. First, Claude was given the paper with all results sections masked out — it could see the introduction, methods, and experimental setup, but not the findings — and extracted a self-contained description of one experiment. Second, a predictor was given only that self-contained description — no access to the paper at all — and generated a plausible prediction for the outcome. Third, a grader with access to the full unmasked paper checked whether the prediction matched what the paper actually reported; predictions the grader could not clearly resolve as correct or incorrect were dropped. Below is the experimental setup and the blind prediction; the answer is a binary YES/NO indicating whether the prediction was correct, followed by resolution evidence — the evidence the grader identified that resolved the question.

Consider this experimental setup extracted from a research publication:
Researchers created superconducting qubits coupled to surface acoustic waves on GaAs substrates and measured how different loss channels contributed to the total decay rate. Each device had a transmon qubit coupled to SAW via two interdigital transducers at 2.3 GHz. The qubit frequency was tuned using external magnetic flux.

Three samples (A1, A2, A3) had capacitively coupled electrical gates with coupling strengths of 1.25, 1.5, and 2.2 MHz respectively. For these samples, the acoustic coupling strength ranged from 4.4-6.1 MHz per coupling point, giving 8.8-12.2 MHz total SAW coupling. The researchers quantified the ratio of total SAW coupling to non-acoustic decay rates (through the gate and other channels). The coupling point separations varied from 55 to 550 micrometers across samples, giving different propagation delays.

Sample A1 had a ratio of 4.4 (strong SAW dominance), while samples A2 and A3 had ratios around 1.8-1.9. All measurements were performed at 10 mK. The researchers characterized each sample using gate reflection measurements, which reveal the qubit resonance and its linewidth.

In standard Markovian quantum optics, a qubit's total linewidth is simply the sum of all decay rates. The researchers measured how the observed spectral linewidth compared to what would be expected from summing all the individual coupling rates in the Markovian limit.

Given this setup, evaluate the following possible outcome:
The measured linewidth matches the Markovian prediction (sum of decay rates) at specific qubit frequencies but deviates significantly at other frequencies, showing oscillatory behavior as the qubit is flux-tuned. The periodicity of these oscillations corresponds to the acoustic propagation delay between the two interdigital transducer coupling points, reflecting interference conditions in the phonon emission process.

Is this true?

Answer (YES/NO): YES